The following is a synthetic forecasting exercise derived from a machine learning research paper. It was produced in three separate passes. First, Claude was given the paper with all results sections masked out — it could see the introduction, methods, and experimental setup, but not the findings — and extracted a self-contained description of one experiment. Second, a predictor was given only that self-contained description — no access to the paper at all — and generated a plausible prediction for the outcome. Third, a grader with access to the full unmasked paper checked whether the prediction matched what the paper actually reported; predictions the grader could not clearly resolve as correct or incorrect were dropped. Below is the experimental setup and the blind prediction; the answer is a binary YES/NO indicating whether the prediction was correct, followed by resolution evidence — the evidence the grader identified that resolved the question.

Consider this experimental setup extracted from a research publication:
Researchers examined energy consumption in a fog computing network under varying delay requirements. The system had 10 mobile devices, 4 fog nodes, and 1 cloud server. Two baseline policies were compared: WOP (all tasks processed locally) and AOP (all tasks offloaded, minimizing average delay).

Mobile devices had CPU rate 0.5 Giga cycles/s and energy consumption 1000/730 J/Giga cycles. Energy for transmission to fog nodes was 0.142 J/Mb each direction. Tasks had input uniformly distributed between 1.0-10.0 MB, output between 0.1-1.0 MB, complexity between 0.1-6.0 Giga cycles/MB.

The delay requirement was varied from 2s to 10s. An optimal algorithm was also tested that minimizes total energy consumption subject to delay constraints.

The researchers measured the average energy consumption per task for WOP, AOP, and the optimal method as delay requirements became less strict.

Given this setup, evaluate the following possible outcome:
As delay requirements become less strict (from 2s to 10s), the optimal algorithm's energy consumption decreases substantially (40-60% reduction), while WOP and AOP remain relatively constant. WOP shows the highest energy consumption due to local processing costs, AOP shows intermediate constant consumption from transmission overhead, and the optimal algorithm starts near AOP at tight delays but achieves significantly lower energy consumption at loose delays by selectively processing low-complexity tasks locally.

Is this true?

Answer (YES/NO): NO